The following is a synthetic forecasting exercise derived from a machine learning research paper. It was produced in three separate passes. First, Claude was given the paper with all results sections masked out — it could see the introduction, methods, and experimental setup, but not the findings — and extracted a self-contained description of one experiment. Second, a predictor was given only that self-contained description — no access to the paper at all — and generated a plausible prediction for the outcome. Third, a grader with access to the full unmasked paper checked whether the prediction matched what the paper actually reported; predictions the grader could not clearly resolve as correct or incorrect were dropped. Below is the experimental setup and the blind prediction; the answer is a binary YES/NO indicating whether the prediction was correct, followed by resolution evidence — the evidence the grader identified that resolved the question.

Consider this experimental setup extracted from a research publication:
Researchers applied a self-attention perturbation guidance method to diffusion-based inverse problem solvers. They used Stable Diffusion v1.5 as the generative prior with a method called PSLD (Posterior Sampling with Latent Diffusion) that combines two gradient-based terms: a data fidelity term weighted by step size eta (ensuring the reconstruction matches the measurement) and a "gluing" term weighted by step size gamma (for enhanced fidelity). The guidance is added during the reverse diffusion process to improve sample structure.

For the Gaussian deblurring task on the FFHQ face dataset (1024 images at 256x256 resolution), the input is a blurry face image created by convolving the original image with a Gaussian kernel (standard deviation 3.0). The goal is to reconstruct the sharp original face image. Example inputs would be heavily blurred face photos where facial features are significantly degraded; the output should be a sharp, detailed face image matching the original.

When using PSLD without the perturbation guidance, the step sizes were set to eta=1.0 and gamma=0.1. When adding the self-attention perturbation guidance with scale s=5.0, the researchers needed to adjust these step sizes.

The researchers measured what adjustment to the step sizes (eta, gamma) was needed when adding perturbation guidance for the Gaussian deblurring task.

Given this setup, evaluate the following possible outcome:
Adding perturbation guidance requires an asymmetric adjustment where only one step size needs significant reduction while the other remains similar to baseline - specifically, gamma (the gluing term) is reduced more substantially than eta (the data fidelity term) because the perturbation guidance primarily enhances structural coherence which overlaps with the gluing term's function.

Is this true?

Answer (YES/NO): NO